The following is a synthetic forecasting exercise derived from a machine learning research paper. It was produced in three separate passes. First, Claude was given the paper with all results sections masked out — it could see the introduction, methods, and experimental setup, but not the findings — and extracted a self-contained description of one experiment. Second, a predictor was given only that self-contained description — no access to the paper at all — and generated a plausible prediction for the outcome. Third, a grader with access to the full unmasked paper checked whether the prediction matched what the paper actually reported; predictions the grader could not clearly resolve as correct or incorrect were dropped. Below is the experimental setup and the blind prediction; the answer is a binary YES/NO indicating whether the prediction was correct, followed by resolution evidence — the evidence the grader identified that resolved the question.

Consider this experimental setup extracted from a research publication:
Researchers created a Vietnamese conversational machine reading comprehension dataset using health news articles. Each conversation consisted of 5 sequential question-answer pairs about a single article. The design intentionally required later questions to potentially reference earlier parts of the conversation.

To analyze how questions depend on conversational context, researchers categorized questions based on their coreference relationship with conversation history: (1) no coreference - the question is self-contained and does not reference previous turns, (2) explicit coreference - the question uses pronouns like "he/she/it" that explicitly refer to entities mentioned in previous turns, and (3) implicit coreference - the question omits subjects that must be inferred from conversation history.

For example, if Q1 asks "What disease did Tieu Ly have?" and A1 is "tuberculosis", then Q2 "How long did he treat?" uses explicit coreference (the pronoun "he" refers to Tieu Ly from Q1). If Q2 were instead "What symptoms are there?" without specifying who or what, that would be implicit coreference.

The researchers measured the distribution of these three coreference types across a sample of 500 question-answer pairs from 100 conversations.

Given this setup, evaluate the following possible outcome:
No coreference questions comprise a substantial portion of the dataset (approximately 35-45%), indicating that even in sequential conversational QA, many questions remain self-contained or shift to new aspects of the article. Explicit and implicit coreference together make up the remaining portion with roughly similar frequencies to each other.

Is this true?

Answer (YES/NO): NO